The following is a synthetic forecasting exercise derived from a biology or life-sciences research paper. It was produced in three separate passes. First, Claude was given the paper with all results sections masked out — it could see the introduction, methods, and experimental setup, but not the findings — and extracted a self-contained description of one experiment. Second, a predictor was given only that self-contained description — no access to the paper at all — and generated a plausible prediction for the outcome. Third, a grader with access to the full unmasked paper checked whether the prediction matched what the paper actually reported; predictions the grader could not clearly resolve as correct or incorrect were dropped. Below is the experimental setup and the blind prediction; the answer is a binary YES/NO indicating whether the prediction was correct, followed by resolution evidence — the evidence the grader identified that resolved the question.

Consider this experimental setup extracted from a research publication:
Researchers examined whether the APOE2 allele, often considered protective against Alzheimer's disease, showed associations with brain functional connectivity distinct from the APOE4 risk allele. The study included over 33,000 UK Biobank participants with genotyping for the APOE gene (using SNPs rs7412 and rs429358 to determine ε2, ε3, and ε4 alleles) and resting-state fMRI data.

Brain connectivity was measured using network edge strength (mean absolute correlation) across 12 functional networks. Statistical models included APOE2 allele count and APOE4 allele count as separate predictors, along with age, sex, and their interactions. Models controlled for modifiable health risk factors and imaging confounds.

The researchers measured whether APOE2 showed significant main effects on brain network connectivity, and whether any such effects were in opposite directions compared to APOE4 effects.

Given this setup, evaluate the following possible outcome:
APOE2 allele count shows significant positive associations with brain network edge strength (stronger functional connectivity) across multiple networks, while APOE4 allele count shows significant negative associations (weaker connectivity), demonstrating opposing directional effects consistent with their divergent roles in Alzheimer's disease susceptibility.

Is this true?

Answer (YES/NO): NO